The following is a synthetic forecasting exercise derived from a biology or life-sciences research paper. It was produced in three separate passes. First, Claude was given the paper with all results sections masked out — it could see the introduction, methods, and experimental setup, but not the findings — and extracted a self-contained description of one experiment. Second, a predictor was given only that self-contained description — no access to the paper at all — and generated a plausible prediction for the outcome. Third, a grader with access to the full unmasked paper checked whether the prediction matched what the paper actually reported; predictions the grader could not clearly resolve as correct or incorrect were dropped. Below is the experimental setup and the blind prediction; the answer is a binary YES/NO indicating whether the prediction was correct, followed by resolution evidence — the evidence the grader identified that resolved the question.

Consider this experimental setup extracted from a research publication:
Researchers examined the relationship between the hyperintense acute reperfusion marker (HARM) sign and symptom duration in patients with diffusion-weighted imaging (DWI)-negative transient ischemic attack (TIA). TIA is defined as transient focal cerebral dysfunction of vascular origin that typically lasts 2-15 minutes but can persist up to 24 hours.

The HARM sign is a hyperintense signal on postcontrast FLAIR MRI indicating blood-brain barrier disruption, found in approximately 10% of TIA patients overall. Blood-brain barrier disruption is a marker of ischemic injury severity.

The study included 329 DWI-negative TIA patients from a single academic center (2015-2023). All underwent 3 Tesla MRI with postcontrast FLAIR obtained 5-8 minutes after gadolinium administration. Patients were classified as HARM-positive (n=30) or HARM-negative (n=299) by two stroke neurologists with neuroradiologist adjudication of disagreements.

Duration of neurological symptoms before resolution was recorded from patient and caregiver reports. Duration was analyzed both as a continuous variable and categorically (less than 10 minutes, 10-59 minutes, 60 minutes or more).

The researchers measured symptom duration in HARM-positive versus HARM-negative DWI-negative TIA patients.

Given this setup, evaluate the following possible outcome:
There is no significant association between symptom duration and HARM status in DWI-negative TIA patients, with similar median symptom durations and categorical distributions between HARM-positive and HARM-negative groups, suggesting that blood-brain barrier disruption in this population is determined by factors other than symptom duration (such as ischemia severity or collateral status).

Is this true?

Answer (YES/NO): NO